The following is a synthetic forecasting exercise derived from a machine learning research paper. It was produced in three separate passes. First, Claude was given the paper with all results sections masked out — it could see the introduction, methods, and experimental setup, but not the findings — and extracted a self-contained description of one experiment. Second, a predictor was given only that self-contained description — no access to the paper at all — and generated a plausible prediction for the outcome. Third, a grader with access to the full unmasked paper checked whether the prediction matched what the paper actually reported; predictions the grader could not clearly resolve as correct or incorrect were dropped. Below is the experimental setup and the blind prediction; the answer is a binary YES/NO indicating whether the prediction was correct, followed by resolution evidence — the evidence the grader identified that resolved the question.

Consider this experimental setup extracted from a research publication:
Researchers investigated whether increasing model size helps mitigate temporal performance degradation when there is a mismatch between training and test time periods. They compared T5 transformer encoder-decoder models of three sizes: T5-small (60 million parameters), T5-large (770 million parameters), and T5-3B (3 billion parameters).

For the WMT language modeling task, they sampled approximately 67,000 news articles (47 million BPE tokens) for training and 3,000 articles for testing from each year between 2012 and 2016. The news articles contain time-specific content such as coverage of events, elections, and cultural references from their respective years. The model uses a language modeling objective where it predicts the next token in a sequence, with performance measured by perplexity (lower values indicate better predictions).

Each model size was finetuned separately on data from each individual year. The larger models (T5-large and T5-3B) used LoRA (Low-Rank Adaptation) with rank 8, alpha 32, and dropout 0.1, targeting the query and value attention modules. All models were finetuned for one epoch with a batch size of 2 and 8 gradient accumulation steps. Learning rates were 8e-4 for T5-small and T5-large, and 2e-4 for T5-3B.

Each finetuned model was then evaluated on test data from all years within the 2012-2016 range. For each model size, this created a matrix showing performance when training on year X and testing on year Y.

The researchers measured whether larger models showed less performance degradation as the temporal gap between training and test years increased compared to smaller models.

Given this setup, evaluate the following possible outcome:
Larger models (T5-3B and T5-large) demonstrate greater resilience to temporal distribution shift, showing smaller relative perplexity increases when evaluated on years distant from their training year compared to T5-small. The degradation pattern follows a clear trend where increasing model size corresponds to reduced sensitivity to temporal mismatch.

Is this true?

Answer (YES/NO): NO